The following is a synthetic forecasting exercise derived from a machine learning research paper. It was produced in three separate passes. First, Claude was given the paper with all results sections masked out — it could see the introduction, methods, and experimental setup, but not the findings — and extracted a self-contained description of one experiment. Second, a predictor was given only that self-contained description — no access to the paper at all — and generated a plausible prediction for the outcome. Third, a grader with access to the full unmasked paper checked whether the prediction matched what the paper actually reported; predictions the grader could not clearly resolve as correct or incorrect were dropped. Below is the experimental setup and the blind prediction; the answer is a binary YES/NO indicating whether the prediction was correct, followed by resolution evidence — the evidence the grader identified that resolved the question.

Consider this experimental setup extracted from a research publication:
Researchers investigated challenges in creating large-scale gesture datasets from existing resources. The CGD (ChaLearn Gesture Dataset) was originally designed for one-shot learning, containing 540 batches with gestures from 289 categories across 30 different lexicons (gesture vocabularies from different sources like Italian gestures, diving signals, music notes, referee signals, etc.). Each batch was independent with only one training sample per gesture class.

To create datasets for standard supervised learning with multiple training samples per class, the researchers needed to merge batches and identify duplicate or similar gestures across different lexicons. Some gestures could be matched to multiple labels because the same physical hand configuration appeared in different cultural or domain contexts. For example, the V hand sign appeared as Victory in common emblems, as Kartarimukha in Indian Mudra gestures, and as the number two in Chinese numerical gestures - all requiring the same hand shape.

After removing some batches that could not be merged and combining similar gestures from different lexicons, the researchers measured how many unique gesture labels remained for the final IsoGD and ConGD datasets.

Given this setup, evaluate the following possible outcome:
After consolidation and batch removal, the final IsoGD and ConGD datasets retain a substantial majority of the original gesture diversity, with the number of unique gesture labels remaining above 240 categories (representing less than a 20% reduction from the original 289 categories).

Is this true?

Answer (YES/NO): YES